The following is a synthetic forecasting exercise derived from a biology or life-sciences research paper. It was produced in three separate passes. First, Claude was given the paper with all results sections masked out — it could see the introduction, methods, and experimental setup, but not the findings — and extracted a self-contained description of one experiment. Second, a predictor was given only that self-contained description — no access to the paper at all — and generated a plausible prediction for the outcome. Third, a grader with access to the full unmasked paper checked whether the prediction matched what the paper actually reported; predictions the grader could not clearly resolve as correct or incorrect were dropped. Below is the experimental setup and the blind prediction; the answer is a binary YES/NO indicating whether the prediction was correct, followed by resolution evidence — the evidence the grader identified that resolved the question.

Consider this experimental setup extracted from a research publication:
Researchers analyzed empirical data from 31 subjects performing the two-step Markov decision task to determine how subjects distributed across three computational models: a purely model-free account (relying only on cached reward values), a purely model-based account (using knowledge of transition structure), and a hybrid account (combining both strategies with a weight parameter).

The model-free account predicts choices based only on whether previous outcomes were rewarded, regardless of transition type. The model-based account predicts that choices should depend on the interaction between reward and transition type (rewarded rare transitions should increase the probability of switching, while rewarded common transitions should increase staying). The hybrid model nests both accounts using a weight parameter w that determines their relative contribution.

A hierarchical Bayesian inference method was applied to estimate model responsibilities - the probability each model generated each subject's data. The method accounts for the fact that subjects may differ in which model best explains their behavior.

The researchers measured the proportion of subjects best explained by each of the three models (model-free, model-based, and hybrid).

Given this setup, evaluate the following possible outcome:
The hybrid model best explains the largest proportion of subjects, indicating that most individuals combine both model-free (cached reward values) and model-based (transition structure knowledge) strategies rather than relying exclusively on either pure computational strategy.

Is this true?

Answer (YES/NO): YES